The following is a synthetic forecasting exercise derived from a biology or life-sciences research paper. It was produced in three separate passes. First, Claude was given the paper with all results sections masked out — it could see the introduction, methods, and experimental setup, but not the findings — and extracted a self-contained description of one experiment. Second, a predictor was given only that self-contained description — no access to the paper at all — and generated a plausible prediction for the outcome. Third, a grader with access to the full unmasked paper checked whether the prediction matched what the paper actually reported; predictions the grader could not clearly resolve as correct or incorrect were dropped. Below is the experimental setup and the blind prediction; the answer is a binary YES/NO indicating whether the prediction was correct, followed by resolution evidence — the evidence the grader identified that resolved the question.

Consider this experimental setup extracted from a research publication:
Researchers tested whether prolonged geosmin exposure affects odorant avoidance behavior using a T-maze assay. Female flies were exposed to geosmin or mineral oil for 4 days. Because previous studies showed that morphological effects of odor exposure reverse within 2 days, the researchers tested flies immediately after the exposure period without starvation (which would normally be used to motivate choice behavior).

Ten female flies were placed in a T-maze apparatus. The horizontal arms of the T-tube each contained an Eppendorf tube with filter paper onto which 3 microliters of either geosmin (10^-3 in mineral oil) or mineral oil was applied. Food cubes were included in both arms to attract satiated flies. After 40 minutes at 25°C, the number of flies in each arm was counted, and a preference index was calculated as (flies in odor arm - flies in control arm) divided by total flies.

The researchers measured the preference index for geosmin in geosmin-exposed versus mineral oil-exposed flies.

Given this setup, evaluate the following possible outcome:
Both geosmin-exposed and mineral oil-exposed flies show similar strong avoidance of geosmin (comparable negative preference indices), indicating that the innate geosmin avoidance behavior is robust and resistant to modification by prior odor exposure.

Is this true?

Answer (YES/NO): NO